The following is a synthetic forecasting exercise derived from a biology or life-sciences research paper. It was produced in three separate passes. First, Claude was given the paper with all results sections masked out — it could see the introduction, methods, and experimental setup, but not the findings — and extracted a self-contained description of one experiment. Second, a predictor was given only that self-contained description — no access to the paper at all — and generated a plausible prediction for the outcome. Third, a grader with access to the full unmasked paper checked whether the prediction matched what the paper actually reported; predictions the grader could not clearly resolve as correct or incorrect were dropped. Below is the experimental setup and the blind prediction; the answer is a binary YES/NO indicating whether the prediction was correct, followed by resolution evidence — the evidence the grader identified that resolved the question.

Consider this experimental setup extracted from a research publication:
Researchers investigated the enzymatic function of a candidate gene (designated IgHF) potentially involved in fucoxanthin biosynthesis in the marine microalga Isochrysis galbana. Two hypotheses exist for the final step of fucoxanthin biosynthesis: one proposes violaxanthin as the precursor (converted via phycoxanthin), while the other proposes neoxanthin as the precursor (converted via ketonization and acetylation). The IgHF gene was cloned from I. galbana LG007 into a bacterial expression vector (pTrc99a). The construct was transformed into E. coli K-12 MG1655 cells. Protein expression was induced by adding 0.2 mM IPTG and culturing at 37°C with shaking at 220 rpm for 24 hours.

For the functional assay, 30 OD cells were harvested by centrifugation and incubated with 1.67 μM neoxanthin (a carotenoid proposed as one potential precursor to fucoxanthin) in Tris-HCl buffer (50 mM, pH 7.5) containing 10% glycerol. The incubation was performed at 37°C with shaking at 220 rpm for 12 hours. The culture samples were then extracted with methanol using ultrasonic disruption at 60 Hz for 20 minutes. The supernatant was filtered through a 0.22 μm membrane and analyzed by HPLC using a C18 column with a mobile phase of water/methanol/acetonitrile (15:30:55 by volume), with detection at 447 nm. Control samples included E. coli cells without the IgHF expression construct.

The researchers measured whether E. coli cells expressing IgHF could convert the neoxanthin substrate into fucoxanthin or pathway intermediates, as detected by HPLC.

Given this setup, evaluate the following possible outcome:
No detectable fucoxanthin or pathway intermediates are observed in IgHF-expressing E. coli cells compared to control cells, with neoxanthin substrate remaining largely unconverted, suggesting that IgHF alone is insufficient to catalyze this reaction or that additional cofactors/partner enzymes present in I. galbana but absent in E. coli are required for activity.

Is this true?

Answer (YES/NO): NO